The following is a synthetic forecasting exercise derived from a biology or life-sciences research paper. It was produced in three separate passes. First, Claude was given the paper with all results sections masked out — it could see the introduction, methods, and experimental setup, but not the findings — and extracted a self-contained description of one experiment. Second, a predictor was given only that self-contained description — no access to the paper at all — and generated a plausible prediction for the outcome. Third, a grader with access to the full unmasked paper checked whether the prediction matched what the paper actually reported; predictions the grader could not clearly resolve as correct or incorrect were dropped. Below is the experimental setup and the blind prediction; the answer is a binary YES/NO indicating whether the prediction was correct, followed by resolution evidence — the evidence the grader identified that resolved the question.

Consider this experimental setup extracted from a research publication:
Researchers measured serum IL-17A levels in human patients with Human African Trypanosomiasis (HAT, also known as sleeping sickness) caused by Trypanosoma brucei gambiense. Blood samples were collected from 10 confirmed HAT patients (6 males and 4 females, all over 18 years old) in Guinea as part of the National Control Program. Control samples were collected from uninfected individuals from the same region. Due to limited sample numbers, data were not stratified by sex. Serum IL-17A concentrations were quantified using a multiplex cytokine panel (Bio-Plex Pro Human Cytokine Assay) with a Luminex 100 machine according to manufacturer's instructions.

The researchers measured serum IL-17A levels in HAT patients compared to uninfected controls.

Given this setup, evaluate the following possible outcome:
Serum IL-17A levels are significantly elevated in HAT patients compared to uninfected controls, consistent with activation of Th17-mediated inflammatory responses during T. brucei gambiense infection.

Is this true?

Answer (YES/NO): YES